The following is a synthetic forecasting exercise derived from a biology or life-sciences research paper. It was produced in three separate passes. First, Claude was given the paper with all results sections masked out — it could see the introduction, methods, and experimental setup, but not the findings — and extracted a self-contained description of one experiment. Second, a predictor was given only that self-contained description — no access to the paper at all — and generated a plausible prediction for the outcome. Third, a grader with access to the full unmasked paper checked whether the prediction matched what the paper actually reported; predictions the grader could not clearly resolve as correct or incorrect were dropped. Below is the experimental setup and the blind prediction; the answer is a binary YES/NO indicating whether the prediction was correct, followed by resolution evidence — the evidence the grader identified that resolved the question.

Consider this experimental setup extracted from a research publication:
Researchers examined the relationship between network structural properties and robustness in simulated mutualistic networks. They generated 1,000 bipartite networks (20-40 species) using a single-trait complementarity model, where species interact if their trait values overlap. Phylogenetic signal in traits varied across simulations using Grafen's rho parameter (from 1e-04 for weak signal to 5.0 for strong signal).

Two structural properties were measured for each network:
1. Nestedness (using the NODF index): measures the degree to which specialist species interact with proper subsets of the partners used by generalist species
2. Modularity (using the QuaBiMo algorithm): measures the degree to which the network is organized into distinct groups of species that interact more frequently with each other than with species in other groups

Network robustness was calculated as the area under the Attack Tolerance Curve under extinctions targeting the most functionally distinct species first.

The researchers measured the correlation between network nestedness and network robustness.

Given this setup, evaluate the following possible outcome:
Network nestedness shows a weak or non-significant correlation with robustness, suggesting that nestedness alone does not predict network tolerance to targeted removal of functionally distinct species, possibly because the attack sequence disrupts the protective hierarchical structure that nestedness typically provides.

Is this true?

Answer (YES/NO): NO